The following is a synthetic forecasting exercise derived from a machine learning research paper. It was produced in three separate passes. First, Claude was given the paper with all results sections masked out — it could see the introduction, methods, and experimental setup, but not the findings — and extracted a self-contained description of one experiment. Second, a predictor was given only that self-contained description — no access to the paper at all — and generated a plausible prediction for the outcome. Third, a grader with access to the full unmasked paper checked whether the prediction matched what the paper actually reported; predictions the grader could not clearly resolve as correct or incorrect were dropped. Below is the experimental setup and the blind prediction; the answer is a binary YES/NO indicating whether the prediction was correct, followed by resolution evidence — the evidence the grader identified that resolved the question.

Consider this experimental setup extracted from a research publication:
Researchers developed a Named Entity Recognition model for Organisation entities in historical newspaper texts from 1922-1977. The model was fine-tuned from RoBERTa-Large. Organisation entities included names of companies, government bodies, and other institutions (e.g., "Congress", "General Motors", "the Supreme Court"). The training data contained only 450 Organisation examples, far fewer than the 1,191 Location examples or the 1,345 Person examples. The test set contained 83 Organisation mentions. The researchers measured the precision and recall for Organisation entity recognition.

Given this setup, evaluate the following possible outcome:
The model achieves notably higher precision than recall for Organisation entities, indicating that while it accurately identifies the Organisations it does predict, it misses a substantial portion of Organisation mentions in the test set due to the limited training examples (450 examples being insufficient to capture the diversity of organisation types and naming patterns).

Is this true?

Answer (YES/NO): NO